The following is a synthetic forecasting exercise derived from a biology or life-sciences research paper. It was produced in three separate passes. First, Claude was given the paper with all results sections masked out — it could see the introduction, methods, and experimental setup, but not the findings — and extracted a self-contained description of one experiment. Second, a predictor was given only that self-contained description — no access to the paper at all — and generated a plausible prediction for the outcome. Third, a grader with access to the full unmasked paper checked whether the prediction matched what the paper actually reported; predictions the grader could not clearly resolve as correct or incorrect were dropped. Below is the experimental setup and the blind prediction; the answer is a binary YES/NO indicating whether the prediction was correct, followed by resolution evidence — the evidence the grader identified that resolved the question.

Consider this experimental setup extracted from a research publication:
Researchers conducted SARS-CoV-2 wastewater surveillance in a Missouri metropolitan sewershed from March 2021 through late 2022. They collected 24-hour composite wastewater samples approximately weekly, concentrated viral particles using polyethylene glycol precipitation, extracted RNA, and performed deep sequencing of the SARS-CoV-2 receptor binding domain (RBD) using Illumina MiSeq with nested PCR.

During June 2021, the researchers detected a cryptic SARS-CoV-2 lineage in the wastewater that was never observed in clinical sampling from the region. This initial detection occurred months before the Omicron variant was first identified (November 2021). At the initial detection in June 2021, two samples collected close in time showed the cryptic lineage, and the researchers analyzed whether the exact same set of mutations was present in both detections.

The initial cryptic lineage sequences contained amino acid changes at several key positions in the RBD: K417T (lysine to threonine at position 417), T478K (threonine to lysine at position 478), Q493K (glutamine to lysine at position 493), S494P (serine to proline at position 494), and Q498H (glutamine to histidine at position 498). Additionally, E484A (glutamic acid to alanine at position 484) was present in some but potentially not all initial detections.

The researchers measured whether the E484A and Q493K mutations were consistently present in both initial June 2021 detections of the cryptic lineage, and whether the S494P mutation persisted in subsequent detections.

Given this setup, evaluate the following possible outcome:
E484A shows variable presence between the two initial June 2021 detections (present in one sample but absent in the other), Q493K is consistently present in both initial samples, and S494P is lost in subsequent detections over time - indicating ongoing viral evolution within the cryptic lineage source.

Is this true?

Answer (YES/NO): NO